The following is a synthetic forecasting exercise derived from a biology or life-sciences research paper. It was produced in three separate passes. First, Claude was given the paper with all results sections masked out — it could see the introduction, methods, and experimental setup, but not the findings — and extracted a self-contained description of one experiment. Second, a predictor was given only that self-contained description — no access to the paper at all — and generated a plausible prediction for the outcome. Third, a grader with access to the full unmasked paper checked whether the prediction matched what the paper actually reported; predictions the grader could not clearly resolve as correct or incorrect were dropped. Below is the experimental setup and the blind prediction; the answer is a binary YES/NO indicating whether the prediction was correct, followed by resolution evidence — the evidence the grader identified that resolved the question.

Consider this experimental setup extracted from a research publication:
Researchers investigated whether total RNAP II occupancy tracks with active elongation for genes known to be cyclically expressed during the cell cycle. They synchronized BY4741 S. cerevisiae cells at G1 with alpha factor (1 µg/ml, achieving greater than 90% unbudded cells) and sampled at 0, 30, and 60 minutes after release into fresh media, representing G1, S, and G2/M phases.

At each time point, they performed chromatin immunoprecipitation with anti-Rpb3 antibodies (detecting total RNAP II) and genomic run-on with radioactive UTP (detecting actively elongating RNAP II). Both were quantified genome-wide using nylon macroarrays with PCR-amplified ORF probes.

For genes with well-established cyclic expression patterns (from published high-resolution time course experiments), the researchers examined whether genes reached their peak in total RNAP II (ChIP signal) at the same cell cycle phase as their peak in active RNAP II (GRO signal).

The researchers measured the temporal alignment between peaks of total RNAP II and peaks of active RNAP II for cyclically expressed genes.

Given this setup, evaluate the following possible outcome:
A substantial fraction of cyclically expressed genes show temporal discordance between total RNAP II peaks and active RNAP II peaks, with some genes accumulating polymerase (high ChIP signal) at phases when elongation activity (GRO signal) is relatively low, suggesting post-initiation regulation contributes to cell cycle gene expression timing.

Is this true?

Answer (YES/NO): YES